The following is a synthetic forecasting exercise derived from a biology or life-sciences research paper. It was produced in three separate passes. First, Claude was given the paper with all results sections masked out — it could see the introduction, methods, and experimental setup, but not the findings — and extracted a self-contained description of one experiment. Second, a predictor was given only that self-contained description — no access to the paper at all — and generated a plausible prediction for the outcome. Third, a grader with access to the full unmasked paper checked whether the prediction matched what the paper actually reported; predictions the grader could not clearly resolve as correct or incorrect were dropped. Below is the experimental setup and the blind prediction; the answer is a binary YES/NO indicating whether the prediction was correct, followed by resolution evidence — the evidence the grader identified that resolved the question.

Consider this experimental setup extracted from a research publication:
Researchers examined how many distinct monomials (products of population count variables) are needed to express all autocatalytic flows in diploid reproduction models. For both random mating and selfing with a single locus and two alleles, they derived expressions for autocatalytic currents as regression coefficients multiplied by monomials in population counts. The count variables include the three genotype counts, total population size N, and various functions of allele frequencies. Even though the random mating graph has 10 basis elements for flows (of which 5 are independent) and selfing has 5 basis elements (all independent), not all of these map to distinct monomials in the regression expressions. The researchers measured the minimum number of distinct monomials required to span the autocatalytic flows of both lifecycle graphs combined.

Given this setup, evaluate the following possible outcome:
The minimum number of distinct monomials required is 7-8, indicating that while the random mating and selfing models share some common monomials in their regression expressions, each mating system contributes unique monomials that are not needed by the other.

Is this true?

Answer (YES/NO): NO